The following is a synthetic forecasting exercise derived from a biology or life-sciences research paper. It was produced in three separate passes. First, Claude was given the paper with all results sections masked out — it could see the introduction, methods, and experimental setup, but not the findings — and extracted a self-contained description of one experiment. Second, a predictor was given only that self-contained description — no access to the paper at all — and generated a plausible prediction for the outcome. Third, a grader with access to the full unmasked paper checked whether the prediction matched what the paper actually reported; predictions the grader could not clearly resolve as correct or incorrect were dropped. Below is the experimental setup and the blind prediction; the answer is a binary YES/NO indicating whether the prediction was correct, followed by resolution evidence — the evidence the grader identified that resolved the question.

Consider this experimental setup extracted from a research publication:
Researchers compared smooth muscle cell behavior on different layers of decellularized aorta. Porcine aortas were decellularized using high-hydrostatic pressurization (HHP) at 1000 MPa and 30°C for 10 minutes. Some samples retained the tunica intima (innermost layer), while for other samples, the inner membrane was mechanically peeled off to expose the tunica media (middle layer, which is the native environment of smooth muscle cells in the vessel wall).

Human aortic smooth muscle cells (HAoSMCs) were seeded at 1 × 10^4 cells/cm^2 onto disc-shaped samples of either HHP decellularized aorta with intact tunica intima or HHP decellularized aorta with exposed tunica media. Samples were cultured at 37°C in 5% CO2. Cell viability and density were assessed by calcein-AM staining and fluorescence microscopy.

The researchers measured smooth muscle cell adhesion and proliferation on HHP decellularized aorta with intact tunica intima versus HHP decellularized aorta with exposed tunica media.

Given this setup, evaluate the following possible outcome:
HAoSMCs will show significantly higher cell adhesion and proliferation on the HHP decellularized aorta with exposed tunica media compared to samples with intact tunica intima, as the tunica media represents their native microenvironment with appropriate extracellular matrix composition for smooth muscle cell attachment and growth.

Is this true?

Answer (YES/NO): NO